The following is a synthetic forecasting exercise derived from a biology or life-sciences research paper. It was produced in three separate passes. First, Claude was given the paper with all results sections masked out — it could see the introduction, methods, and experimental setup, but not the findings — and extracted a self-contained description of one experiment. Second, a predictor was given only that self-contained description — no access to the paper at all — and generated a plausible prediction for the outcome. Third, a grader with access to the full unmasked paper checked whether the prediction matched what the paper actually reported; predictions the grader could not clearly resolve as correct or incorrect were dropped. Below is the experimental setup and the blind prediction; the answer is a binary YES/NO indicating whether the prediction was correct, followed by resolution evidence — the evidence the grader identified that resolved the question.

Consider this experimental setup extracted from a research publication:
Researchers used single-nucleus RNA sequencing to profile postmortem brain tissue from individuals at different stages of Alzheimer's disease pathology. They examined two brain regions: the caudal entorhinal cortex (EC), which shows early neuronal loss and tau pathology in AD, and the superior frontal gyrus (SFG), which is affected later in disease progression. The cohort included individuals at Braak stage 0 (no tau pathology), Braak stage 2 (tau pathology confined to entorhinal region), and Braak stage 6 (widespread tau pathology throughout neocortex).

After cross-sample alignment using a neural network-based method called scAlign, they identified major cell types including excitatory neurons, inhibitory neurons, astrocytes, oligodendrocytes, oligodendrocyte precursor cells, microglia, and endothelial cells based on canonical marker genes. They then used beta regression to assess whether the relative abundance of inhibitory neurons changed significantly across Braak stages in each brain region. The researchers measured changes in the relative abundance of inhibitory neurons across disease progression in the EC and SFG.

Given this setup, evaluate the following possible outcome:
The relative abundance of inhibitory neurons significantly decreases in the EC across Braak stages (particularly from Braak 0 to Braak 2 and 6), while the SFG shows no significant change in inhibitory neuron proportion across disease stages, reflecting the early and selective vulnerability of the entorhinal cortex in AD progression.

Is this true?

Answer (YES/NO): NO